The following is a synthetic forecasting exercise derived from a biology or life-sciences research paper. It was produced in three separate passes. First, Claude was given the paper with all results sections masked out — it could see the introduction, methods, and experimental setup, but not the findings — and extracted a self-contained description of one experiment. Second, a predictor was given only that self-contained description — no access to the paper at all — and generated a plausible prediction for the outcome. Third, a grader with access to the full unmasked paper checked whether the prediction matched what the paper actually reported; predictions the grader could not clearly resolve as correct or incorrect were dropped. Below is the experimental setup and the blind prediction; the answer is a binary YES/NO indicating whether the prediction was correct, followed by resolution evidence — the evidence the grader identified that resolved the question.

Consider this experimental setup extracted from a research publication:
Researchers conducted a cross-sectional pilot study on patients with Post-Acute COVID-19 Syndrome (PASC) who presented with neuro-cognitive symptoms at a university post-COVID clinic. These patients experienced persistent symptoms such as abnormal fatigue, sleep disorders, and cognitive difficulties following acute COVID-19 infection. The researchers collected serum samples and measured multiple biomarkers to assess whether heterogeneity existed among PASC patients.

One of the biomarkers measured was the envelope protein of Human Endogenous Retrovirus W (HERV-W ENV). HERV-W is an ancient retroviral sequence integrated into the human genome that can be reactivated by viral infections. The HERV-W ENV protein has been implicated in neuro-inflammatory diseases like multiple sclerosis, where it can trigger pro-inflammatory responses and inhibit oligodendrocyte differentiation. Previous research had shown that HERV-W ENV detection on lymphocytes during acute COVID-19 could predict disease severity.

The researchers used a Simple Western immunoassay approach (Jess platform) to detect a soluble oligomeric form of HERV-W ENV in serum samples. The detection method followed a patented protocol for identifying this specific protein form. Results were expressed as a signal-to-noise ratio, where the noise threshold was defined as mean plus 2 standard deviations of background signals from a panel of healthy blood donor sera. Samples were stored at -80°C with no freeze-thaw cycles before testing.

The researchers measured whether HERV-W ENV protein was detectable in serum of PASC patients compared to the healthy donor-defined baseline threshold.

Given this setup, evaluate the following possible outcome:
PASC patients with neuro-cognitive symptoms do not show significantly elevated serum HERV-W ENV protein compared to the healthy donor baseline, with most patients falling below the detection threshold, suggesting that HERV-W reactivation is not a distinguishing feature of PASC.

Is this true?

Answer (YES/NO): NO